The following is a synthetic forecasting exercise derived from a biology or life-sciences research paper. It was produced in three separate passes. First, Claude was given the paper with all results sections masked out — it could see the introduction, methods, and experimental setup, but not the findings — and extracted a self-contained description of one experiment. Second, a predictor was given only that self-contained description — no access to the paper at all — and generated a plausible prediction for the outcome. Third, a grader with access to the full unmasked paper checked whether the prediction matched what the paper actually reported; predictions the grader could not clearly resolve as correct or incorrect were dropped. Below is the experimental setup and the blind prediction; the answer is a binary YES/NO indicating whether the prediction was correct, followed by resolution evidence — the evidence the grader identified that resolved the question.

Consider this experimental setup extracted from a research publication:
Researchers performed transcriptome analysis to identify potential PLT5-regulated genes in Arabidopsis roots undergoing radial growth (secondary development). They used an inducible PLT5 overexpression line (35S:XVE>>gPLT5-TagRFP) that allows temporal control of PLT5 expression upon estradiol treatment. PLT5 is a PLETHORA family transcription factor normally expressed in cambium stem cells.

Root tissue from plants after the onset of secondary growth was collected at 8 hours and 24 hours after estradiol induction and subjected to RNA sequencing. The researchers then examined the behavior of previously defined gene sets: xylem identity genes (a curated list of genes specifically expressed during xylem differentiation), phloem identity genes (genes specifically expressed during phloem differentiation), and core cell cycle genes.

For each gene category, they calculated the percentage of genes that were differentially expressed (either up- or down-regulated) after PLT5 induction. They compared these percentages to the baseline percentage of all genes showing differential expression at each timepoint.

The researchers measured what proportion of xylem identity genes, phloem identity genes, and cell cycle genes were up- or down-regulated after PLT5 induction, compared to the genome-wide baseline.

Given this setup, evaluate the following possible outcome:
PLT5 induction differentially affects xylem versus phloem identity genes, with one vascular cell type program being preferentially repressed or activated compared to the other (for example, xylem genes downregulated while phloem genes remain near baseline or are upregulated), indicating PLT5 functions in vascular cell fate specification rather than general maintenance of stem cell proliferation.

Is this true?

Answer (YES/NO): NO